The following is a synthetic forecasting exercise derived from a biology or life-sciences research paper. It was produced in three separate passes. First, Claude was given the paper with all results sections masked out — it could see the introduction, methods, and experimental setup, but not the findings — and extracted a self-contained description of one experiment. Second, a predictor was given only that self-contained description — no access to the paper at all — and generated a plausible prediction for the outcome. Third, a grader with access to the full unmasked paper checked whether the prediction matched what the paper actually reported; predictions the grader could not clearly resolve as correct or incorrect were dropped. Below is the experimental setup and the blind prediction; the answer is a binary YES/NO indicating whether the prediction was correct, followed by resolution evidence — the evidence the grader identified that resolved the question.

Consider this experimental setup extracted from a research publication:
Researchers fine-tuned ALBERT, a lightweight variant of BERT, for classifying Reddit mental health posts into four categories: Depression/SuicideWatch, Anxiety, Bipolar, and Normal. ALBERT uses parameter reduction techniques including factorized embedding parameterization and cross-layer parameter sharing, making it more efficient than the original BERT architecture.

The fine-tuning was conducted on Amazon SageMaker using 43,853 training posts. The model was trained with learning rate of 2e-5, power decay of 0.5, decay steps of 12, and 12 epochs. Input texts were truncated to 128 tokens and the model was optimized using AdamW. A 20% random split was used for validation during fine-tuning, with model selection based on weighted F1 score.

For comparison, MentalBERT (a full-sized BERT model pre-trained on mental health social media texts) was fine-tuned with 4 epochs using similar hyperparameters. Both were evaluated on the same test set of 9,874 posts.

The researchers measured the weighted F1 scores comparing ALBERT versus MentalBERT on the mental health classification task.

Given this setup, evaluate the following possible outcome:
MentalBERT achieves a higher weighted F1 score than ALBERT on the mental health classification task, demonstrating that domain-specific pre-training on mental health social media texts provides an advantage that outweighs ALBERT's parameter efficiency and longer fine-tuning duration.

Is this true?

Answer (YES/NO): YES